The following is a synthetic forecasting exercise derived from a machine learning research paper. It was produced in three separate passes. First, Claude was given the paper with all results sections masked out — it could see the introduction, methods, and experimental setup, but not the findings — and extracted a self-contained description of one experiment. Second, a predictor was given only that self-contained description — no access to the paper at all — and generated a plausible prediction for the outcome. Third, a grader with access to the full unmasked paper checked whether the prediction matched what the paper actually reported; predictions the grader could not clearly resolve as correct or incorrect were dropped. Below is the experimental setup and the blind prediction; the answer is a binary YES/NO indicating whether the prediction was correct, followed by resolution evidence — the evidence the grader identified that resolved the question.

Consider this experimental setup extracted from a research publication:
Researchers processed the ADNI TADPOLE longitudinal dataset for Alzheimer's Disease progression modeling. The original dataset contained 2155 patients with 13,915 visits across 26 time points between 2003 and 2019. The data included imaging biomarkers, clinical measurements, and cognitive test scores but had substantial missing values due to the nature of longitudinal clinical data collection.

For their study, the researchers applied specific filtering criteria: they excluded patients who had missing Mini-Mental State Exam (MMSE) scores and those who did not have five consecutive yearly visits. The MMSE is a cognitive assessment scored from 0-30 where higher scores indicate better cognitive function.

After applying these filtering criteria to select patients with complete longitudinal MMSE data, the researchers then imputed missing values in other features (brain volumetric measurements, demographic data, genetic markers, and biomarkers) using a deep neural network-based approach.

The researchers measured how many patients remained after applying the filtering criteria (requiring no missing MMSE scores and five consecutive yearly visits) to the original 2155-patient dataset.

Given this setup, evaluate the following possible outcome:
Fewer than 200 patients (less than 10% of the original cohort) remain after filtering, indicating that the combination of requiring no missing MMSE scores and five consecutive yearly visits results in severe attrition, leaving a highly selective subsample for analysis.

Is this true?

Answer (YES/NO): NO